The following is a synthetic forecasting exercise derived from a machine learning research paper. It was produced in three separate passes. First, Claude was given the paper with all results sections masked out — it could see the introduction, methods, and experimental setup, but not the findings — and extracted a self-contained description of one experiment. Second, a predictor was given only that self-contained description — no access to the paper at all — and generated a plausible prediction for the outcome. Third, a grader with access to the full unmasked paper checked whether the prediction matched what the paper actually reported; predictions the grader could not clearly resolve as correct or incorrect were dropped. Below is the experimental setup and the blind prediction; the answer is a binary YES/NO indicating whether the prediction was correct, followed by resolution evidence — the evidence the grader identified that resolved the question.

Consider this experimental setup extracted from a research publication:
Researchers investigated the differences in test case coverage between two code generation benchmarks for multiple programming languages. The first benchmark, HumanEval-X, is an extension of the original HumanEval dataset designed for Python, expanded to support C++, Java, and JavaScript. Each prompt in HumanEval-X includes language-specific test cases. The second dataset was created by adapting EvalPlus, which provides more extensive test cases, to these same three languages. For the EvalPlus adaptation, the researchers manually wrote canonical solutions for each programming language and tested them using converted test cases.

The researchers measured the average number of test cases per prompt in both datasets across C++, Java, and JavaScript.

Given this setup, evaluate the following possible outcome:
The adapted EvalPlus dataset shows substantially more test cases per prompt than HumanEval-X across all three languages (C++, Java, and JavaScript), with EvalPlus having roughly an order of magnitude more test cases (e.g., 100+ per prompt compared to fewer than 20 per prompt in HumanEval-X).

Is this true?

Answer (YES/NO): NO